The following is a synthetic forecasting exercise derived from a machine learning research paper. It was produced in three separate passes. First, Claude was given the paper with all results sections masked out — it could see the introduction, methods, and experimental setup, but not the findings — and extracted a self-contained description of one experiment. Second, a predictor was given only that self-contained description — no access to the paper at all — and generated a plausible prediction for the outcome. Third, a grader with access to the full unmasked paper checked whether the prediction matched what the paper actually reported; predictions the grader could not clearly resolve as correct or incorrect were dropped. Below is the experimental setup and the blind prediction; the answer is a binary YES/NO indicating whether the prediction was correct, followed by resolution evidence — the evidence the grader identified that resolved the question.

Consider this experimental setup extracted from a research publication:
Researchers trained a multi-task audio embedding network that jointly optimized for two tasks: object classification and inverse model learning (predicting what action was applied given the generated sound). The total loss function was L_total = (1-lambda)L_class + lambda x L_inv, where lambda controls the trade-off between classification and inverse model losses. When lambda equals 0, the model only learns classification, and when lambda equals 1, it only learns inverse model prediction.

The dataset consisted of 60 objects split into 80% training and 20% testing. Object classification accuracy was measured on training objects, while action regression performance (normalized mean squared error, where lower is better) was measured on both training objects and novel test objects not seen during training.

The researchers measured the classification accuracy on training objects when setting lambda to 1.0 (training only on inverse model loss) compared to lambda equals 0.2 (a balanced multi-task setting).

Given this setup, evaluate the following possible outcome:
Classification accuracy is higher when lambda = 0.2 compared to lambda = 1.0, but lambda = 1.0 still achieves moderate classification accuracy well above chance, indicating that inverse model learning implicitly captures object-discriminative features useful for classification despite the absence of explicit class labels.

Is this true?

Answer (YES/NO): NO